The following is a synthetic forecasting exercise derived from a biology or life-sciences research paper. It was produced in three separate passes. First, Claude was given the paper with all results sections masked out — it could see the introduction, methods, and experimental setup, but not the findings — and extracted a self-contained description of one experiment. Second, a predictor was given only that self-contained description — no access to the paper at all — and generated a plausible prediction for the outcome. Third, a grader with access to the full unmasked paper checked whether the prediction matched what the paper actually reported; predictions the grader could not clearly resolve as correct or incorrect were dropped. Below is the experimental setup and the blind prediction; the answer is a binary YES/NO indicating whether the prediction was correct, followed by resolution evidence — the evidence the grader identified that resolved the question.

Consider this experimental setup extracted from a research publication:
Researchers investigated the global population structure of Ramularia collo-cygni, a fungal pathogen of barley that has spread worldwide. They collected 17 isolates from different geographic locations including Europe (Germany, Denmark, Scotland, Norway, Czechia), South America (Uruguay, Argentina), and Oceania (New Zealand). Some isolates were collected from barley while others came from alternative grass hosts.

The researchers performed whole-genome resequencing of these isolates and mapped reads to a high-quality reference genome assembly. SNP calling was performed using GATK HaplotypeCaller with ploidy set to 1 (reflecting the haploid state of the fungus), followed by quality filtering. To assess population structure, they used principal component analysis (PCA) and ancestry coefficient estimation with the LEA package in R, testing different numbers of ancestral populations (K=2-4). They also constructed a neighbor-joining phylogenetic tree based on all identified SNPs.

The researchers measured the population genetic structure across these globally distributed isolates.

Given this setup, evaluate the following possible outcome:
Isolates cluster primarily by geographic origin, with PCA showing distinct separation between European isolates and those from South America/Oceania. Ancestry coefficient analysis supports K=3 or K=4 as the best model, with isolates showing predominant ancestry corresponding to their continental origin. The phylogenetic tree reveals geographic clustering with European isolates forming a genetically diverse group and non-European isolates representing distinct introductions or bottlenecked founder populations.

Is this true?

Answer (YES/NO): NO